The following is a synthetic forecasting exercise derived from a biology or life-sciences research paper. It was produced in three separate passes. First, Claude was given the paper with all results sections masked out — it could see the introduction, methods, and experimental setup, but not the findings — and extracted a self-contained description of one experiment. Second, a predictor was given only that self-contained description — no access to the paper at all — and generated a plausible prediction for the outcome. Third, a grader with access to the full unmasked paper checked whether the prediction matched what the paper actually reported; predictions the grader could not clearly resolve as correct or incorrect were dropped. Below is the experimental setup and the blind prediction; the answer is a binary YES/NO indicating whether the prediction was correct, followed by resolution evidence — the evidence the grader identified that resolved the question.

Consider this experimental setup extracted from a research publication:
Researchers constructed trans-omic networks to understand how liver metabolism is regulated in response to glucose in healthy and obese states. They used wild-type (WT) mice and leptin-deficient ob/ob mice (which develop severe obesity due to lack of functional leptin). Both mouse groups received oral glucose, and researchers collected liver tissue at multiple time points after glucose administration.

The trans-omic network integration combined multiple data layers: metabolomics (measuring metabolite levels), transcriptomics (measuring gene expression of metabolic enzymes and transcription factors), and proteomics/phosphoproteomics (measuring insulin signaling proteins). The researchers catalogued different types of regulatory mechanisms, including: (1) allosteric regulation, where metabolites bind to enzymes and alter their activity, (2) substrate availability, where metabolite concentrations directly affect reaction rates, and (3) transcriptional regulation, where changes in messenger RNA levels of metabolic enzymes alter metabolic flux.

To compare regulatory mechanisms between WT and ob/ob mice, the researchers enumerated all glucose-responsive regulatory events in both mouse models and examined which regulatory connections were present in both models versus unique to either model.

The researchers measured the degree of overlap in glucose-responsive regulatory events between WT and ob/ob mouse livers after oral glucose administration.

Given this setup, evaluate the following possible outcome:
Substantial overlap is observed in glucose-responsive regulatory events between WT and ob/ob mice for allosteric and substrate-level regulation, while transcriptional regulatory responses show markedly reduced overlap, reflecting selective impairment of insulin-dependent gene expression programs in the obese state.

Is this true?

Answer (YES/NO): NO